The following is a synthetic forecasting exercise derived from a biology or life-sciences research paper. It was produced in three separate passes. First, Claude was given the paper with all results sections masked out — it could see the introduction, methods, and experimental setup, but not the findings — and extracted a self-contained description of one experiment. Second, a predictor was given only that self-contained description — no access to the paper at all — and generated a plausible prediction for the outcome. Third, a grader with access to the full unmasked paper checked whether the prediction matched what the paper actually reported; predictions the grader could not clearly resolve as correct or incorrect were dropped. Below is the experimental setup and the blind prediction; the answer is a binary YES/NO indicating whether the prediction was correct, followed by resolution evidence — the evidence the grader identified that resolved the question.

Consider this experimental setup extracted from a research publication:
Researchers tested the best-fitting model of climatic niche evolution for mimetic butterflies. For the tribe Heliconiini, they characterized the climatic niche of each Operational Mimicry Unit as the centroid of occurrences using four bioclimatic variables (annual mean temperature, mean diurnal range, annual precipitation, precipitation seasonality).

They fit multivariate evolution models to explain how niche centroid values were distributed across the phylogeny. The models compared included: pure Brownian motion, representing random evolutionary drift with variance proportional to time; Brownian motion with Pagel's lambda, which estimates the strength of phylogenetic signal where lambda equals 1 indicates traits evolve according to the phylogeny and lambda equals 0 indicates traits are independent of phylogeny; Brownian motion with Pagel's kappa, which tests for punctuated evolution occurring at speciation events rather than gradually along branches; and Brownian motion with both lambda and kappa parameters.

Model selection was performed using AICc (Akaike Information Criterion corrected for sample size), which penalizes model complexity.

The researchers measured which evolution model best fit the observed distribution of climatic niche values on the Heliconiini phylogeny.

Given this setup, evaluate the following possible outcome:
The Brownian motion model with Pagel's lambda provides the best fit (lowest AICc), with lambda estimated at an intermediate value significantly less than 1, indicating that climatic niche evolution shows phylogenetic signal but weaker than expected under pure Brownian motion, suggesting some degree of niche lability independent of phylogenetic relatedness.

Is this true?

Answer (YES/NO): YES